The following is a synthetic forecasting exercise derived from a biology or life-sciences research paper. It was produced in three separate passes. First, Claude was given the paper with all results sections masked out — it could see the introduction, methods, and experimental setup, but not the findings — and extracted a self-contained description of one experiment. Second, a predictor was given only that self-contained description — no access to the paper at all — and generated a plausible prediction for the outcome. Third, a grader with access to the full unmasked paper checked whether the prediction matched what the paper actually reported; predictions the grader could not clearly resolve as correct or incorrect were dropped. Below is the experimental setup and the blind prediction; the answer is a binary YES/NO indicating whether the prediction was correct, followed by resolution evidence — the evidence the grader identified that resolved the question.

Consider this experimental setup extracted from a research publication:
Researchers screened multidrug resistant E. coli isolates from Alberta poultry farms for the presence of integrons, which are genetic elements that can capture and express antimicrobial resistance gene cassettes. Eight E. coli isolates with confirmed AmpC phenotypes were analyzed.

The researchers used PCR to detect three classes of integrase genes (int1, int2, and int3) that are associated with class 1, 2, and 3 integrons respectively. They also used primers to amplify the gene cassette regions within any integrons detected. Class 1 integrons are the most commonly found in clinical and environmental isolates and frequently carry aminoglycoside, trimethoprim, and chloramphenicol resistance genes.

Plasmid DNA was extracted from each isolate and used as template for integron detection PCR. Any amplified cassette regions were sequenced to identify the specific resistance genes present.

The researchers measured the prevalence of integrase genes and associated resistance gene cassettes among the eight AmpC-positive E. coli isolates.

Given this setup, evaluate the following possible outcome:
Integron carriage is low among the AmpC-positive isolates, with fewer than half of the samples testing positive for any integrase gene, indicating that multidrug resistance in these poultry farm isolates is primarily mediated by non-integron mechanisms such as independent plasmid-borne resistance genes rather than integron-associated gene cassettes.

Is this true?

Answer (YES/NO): YES